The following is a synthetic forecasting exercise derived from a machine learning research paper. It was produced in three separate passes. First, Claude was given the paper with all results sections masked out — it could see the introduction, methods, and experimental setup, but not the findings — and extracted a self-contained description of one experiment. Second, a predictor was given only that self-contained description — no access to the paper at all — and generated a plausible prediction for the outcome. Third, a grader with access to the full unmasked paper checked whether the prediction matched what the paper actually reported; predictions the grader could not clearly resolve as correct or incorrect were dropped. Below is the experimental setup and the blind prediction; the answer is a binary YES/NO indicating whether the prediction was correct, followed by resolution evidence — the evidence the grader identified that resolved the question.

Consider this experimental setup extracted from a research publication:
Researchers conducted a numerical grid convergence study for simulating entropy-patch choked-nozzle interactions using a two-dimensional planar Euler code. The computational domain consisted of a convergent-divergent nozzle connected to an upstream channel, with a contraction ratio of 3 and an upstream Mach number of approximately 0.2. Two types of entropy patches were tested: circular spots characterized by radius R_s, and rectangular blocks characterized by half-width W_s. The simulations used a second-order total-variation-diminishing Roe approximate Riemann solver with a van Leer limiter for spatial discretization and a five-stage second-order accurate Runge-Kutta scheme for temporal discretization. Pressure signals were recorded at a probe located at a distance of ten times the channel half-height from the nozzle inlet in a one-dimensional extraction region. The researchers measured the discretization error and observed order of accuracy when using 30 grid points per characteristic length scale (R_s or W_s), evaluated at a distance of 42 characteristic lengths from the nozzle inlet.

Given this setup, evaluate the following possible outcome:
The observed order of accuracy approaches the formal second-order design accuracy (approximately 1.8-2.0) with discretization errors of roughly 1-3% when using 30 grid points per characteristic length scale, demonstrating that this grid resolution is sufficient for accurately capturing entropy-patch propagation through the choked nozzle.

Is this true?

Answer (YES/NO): YES